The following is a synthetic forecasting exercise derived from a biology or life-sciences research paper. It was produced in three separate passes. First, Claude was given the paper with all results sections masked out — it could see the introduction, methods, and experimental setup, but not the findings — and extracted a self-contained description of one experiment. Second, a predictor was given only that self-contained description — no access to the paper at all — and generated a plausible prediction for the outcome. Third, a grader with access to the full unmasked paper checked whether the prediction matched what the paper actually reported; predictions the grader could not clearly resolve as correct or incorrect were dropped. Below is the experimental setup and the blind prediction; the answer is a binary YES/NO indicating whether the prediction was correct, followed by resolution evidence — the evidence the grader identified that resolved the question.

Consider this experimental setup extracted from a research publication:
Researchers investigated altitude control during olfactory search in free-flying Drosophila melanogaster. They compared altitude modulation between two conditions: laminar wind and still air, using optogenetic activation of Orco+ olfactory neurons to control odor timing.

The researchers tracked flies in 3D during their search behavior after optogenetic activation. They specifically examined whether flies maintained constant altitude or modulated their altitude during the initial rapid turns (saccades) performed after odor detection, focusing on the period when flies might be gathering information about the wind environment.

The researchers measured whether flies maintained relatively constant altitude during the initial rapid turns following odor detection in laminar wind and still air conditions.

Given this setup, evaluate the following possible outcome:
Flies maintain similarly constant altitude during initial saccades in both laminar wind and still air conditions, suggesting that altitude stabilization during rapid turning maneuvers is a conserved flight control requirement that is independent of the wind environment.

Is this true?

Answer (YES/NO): YES